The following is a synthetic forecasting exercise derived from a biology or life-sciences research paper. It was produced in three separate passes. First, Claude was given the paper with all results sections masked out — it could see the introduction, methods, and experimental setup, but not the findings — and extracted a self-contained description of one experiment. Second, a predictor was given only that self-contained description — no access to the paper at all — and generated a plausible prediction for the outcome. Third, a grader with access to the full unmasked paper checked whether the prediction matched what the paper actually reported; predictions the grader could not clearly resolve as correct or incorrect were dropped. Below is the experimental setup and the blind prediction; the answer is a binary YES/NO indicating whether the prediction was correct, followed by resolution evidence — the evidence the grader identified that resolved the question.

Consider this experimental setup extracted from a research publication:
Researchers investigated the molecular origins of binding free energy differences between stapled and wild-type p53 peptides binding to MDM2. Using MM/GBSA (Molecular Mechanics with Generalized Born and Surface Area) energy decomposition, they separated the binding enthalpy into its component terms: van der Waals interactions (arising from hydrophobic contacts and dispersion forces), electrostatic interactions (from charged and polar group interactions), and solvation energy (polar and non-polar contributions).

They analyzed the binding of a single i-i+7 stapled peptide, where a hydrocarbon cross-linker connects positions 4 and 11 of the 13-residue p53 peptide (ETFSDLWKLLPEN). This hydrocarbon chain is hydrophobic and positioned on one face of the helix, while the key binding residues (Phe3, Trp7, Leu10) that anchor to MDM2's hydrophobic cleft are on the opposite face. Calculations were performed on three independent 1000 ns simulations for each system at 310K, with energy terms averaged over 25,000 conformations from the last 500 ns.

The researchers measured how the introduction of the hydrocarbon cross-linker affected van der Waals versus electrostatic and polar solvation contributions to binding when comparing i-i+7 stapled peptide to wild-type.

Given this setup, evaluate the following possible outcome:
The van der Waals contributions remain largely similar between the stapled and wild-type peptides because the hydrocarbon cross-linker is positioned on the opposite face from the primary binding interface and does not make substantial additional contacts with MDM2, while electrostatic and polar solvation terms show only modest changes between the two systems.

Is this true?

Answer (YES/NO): NO